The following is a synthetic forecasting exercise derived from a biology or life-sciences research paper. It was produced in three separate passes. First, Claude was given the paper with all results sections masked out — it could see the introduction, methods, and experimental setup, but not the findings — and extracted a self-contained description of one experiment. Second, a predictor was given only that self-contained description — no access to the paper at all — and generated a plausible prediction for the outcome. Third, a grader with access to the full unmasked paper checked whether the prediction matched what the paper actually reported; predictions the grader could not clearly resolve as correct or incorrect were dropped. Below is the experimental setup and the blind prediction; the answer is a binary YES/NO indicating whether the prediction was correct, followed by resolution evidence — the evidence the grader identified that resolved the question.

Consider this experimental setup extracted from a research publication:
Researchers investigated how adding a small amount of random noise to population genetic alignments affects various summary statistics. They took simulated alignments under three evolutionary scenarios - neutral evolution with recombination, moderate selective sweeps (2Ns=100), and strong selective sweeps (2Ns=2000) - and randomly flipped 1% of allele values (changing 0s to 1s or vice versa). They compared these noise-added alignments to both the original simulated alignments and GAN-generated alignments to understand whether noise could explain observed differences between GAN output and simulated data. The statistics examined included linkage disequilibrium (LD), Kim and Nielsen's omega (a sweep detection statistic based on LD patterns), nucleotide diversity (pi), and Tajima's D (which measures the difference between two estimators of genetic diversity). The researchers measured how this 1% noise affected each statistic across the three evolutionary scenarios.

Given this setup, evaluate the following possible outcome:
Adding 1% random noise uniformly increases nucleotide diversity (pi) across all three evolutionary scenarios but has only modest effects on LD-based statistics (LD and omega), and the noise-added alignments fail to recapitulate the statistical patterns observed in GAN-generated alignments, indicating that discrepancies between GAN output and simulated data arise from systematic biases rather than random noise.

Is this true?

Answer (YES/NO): NO